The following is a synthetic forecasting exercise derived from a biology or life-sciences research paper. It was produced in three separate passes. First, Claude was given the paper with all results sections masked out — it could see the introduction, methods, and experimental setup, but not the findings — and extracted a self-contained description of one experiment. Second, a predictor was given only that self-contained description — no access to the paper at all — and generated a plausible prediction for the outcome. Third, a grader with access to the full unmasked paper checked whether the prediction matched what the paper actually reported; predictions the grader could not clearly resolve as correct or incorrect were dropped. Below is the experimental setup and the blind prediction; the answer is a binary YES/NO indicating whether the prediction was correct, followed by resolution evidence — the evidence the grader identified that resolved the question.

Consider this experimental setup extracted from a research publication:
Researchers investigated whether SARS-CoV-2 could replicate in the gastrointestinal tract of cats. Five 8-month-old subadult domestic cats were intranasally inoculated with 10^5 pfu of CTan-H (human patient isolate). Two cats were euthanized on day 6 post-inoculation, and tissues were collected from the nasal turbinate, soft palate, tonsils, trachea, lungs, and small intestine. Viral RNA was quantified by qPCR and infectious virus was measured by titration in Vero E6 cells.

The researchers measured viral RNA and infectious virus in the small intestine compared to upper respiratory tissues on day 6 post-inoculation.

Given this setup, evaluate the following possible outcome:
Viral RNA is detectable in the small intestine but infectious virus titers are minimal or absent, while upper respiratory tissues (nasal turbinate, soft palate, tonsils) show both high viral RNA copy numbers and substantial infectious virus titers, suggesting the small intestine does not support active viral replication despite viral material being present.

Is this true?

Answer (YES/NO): YES